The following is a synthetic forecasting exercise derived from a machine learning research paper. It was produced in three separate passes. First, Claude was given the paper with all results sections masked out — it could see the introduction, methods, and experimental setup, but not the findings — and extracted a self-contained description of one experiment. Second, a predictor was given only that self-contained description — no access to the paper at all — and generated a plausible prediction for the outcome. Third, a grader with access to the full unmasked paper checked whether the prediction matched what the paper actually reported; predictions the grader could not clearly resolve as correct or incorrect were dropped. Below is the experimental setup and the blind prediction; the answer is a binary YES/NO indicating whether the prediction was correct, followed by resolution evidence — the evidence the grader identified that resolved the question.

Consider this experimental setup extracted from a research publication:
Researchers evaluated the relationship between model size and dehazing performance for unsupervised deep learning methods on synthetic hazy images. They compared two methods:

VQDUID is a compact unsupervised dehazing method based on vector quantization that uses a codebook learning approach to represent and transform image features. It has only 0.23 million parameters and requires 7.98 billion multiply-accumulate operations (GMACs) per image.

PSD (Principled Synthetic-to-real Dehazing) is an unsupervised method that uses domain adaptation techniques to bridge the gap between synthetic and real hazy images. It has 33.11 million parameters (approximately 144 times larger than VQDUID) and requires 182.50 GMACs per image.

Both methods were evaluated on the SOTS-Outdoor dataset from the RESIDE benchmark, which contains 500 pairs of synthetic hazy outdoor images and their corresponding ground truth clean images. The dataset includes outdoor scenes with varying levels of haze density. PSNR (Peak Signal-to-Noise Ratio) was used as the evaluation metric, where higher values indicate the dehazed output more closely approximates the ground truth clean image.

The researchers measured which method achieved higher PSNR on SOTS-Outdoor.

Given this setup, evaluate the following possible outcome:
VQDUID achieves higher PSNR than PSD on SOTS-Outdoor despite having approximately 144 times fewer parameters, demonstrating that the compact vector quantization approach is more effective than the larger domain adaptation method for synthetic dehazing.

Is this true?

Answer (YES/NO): YES